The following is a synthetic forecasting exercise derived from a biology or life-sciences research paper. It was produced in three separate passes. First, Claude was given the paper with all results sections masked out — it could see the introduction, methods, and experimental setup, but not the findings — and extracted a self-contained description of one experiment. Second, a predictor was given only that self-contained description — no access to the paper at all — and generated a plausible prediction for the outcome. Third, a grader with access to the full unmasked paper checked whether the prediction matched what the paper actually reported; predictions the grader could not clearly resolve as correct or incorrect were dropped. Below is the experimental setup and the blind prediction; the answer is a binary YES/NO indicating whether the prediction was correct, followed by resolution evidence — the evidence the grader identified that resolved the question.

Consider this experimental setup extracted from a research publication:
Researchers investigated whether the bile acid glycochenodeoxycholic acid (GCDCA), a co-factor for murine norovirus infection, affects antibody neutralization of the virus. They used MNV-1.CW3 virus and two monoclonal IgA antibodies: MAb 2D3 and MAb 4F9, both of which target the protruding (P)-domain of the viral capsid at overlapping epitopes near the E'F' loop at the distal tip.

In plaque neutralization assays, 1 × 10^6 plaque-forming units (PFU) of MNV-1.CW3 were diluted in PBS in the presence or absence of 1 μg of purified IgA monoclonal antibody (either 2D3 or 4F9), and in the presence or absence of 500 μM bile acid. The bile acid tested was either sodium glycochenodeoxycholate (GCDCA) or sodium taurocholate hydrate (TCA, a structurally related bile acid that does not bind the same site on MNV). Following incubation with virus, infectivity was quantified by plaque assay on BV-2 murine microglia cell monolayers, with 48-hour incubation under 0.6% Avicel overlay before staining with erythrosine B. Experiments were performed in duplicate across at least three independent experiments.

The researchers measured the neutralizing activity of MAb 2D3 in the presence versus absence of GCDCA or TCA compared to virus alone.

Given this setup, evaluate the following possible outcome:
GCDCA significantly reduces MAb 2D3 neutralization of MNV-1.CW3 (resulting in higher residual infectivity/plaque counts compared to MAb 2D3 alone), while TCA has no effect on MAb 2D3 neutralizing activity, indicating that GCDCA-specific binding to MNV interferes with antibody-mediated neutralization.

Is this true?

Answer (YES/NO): YES